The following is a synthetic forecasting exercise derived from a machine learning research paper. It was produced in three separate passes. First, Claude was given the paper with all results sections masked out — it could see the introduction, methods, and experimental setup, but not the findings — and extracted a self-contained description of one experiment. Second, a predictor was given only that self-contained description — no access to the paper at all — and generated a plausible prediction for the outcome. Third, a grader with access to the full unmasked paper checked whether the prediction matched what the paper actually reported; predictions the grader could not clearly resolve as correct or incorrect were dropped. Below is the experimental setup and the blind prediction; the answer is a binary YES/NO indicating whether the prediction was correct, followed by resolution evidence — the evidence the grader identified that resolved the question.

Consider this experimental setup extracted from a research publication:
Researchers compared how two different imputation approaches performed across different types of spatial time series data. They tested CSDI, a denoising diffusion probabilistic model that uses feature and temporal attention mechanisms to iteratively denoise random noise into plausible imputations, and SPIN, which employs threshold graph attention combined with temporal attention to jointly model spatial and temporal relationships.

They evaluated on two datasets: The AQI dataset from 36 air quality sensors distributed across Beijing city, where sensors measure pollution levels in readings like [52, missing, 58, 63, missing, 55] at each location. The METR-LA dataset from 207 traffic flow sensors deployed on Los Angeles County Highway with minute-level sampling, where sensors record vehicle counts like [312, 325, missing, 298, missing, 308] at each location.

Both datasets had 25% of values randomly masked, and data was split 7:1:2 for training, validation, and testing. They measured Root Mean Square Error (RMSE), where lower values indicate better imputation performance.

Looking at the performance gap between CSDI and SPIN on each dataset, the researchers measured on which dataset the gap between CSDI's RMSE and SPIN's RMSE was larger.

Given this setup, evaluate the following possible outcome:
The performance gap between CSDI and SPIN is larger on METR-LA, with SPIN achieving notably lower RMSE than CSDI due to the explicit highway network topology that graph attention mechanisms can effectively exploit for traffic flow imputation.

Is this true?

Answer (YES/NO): YES